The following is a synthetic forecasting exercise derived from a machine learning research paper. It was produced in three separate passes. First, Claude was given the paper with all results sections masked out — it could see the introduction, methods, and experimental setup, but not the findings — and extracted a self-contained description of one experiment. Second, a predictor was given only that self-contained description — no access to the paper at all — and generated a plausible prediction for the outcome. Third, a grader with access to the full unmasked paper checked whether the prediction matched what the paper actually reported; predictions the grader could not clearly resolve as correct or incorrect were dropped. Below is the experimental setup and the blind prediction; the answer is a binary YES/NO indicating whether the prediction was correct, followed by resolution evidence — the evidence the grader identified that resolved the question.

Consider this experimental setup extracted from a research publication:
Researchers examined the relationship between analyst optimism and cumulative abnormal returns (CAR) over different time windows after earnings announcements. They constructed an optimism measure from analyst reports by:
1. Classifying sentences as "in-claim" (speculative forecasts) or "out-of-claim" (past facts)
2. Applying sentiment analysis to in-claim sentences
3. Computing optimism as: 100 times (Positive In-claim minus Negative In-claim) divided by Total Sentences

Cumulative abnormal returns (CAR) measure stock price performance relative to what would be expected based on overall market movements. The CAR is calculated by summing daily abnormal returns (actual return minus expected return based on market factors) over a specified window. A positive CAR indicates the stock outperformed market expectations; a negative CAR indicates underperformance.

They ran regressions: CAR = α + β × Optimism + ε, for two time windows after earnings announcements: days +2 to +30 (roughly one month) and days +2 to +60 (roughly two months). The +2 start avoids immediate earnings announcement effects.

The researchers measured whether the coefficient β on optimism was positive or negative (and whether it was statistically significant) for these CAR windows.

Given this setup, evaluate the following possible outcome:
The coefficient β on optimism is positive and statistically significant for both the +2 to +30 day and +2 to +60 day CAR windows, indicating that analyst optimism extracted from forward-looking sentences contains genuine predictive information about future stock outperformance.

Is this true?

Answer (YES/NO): NO